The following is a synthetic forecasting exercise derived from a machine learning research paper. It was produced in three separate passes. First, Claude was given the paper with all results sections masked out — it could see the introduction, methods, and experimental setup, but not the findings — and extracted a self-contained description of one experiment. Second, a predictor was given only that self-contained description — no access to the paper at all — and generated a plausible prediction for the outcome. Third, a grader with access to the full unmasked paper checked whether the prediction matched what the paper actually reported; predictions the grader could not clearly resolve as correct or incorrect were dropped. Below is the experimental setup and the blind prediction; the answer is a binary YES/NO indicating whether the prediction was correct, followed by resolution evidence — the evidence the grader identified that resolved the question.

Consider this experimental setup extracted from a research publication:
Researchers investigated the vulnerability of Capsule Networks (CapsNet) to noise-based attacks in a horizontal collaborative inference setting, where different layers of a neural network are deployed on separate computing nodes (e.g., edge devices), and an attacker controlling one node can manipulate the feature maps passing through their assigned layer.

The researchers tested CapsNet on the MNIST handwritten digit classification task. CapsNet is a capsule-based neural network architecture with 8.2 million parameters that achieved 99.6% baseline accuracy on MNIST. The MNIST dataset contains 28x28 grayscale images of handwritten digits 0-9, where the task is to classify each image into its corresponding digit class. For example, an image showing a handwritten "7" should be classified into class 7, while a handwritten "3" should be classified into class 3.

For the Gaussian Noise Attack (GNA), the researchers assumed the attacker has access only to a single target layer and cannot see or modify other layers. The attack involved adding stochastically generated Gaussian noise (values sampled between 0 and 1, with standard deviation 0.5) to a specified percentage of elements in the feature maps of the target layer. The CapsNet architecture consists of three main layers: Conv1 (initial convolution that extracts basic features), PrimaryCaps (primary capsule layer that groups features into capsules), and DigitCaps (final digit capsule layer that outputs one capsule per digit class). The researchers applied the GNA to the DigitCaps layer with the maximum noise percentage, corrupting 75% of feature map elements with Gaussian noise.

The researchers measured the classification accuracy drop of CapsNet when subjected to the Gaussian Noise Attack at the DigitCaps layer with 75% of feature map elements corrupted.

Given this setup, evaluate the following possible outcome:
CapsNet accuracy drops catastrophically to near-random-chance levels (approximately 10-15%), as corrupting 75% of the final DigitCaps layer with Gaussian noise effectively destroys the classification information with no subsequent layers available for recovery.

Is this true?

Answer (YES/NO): NO